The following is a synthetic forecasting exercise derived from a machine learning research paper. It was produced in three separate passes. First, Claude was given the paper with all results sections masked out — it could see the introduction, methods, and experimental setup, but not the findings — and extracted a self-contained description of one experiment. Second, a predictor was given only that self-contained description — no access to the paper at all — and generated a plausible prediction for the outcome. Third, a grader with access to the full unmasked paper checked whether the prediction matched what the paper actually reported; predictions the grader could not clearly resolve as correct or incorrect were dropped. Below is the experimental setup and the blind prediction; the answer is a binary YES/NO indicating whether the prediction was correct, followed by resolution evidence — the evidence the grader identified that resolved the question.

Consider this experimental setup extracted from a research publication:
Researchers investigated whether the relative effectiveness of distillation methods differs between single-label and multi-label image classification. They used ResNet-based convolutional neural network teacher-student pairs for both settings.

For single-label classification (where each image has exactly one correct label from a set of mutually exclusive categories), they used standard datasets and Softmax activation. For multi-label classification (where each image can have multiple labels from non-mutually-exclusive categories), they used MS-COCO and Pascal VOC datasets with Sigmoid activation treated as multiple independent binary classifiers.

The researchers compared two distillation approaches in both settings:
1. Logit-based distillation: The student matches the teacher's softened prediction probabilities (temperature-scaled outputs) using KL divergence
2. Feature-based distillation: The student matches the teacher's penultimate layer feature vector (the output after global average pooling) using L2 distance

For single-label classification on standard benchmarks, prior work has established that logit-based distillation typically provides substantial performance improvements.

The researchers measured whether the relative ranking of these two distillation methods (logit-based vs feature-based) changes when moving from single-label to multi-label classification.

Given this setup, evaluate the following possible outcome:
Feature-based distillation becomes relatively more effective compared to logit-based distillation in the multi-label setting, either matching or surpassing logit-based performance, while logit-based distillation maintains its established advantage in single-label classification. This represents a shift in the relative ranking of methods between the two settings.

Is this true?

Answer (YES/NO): NO